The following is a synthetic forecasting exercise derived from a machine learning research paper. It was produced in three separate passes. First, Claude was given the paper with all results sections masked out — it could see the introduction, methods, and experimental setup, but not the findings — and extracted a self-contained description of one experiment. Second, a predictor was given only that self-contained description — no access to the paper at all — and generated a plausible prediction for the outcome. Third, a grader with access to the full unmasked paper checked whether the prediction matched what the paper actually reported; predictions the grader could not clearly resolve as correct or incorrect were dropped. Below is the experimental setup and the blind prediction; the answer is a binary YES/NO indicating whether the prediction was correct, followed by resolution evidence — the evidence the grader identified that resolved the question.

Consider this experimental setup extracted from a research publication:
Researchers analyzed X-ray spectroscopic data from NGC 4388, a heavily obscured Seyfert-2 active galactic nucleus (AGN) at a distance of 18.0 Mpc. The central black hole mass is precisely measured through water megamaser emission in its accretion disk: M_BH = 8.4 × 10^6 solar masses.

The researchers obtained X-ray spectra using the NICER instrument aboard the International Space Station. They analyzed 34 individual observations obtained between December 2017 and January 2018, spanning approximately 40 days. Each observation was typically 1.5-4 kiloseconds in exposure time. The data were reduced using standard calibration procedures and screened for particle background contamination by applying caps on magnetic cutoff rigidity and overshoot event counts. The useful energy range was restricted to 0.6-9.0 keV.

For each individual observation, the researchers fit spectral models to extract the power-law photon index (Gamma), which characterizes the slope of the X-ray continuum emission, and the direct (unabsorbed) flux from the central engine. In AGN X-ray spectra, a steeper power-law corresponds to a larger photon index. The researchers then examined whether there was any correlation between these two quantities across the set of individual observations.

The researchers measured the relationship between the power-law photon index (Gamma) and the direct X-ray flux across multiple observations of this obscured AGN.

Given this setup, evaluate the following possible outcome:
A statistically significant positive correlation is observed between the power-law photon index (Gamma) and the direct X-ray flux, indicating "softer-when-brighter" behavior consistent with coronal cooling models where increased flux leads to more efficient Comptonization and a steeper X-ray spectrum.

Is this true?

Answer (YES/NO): YES